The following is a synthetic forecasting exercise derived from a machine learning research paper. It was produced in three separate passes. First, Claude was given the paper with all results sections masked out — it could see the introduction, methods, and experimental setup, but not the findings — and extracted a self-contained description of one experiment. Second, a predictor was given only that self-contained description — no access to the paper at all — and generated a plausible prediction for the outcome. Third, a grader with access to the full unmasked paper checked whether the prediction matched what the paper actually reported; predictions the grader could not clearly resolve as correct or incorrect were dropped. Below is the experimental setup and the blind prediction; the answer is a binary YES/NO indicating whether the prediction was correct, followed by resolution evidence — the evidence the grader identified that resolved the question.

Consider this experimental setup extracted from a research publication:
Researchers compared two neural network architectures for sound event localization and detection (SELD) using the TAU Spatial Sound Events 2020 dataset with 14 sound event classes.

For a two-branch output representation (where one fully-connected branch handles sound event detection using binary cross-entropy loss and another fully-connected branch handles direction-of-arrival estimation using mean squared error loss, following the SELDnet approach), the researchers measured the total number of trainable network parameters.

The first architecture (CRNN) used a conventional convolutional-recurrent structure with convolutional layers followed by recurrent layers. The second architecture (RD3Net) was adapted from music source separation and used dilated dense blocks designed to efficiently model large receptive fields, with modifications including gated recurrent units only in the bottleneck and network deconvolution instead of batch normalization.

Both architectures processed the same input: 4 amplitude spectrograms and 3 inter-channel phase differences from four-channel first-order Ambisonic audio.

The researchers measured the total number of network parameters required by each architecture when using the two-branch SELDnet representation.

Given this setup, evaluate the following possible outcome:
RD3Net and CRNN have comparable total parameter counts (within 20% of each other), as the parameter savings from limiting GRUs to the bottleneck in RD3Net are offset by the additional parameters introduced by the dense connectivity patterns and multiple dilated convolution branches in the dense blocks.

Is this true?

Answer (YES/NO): NO